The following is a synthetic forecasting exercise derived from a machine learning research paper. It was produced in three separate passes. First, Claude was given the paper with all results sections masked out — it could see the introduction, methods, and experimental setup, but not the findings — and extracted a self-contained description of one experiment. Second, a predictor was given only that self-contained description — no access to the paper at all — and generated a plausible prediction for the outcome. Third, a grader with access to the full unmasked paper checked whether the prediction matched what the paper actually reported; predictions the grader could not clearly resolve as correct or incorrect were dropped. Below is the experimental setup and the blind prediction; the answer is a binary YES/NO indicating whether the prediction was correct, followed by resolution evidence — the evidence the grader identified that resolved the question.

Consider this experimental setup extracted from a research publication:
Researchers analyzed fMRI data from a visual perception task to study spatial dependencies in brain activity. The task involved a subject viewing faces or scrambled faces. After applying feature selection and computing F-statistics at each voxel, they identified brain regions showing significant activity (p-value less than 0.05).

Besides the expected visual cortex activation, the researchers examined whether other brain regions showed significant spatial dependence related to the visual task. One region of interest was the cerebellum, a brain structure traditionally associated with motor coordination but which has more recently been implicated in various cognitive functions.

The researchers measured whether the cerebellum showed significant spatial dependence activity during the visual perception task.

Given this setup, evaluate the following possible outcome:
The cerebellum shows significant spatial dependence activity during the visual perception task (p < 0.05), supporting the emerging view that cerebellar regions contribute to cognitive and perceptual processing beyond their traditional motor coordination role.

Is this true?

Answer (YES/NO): YES